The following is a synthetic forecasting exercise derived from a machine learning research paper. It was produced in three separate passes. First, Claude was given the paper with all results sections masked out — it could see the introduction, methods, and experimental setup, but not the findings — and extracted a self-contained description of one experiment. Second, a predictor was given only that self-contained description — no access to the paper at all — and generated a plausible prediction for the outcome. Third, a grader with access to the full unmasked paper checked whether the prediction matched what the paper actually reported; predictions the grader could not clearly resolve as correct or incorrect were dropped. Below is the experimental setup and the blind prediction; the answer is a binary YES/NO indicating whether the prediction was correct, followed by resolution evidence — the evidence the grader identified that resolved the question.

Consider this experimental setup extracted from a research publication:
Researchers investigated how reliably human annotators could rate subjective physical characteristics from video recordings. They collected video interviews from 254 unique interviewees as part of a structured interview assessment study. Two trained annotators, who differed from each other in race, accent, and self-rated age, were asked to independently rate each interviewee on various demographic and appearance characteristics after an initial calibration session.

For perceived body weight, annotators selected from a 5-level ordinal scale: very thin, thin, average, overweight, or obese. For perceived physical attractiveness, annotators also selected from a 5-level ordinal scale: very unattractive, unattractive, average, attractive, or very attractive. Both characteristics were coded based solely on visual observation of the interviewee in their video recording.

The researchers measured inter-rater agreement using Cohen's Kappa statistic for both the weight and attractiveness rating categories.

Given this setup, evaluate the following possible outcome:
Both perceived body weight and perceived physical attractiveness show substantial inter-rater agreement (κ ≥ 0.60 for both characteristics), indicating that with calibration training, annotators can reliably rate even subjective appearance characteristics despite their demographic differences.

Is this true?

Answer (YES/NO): NO